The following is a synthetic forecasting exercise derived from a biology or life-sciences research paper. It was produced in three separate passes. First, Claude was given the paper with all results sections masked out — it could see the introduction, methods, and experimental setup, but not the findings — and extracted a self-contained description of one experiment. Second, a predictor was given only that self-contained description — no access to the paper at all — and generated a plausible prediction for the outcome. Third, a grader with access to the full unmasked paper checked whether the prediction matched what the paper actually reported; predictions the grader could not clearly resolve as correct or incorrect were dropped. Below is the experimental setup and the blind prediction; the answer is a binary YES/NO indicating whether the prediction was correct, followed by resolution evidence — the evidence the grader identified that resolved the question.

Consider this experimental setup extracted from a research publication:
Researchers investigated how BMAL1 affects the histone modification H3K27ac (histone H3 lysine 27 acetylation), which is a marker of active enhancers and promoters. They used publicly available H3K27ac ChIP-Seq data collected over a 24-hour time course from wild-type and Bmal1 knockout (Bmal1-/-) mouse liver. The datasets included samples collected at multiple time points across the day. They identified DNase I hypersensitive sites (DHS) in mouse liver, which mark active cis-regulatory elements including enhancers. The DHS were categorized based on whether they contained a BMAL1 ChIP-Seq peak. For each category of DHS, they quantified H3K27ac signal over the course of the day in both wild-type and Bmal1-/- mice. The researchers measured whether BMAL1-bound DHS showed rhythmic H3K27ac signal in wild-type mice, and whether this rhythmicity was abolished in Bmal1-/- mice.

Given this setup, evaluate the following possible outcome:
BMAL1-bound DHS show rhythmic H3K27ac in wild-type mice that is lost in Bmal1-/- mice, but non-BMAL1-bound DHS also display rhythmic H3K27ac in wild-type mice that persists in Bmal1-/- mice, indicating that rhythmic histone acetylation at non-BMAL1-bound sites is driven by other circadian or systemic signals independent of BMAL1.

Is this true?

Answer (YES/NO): NO